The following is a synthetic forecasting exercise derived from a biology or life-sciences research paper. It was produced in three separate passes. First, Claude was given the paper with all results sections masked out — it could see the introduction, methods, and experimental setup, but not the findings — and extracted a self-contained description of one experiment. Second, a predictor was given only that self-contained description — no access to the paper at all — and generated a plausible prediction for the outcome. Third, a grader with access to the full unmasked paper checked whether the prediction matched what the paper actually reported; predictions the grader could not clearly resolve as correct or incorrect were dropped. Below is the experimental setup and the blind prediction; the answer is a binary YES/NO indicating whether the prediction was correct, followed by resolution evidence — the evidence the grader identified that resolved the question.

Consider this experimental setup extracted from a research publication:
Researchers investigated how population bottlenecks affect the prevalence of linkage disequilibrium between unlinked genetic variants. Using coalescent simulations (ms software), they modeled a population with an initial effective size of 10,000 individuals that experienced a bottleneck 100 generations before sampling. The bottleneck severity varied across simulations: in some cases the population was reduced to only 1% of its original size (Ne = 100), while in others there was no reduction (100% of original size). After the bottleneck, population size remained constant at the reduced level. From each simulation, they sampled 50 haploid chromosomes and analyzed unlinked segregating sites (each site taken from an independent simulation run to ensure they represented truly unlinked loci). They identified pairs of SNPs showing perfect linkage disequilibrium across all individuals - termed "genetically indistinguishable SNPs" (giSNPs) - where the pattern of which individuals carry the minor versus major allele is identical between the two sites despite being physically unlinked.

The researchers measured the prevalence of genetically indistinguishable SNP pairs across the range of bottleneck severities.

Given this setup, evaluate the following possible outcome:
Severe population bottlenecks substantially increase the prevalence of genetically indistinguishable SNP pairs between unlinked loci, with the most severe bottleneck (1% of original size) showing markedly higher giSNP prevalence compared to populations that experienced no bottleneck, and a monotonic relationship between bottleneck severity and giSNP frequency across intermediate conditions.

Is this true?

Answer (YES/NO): NO